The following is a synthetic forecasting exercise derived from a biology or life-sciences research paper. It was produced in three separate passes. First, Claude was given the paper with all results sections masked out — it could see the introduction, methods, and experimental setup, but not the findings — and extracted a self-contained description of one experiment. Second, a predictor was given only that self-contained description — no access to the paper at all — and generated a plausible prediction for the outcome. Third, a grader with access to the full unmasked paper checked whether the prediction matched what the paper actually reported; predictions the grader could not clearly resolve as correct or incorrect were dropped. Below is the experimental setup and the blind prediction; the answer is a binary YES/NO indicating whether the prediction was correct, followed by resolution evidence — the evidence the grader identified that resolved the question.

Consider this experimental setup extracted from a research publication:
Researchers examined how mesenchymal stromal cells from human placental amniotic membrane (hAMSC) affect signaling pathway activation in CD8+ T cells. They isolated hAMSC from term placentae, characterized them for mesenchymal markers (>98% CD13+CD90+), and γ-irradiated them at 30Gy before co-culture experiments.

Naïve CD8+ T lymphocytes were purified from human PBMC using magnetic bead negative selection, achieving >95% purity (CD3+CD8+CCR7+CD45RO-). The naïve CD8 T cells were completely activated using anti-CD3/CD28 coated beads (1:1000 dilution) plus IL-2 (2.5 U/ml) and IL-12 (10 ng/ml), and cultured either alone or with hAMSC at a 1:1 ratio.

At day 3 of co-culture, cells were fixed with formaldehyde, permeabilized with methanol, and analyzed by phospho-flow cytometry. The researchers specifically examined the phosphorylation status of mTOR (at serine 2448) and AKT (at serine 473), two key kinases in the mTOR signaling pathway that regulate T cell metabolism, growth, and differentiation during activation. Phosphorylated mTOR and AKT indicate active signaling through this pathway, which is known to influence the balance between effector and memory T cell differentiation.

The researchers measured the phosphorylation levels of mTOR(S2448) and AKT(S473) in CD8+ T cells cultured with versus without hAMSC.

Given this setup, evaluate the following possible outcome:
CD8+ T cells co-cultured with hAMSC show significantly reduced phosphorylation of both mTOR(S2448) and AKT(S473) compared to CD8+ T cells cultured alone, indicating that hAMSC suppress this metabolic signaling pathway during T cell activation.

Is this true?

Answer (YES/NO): YES